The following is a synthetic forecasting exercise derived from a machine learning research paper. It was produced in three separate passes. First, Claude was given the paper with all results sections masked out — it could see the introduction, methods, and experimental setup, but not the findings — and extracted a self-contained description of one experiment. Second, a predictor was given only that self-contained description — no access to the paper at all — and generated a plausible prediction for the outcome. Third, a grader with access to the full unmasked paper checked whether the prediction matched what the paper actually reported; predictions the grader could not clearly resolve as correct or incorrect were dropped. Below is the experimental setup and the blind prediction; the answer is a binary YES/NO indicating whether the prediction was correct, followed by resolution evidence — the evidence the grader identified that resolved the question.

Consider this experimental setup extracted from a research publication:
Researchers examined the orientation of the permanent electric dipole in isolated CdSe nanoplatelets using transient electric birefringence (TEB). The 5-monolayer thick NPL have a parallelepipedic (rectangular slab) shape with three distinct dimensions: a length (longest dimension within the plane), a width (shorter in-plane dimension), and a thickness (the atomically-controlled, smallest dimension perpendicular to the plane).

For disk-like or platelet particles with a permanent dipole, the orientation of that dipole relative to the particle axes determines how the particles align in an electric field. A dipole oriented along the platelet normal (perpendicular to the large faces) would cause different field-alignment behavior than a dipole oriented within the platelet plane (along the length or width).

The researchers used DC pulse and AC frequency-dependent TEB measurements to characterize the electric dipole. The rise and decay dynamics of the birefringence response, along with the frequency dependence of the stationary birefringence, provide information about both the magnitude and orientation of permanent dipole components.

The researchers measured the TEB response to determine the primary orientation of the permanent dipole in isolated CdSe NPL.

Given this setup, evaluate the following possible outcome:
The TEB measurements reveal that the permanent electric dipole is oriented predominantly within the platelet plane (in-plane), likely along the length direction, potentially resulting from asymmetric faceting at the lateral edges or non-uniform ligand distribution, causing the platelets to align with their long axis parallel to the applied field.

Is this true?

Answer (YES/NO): YES